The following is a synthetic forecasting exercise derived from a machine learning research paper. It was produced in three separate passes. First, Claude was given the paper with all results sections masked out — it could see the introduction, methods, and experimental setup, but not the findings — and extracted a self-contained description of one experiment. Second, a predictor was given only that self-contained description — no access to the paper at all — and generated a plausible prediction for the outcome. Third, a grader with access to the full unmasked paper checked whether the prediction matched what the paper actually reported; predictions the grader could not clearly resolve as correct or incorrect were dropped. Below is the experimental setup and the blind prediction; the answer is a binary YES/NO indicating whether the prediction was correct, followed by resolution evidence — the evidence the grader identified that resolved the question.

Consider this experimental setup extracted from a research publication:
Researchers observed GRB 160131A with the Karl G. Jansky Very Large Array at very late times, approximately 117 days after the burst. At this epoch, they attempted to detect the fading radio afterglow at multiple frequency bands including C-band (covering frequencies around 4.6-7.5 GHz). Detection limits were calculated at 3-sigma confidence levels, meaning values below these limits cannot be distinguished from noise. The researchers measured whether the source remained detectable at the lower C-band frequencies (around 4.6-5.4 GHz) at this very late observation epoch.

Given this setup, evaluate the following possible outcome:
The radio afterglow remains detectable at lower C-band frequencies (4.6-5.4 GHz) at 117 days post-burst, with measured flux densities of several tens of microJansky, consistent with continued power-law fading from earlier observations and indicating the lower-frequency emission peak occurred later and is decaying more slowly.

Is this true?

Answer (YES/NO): NO